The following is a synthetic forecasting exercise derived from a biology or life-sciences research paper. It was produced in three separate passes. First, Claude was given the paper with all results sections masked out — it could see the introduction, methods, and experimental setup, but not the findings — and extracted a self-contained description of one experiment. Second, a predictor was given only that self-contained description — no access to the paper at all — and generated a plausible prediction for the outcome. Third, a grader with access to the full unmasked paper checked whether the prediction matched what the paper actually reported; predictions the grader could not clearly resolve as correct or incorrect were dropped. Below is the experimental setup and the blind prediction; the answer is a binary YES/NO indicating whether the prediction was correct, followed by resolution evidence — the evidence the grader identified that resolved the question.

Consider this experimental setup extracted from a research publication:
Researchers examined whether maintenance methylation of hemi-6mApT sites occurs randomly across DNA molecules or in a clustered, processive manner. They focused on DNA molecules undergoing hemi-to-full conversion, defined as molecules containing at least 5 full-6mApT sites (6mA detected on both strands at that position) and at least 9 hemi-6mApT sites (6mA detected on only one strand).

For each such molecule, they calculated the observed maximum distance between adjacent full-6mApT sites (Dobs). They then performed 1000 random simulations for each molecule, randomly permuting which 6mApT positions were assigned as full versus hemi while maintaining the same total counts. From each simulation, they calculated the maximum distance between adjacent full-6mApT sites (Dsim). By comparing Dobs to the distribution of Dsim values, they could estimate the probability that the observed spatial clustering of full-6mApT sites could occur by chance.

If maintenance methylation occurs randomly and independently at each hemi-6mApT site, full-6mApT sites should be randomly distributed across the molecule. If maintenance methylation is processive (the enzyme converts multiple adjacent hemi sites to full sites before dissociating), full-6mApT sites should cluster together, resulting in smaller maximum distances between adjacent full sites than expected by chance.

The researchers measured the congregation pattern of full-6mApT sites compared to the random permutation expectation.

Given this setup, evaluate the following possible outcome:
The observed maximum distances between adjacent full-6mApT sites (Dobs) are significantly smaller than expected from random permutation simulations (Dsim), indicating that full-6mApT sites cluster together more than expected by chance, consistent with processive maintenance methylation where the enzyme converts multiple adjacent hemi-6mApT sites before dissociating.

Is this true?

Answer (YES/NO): YES